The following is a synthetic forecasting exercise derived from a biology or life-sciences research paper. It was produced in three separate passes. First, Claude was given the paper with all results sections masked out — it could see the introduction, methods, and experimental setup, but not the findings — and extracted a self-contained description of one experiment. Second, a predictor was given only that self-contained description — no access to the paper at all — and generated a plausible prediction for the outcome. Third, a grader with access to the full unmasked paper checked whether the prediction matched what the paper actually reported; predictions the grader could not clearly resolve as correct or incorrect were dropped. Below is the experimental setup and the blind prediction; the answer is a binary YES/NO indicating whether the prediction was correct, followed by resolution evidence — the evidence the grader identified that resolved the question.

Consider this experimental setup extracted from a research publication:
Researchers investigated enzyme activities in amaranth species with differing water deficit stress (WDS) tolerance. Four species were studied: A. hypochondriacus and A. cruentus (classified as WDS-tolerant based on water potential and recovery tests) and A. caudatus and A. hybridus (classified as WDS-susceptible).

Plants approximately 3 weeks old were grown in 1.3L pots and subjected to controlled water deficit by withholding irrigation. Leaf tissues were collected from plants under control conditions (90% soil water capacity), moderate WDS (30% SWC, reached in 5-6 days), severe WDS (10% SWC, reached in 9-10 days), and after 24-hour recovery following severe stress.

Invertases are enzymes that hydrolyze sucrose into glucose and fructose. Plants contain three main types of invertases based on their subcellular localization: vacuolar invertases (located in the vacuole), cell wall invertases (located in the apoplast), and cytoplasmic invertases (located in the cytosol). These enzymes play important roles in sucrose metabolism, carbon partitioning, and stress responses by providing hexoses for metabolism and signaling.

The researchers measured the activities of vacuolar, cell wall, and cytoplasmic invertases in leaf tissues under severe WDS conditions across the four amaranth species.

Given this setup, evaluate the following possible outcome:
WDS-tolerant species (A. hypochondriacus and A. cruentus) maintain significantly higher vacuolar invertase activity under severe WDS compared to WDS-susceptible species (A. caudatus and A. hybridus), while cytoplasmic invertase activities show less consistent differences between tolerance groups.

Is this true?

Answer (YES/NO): NO